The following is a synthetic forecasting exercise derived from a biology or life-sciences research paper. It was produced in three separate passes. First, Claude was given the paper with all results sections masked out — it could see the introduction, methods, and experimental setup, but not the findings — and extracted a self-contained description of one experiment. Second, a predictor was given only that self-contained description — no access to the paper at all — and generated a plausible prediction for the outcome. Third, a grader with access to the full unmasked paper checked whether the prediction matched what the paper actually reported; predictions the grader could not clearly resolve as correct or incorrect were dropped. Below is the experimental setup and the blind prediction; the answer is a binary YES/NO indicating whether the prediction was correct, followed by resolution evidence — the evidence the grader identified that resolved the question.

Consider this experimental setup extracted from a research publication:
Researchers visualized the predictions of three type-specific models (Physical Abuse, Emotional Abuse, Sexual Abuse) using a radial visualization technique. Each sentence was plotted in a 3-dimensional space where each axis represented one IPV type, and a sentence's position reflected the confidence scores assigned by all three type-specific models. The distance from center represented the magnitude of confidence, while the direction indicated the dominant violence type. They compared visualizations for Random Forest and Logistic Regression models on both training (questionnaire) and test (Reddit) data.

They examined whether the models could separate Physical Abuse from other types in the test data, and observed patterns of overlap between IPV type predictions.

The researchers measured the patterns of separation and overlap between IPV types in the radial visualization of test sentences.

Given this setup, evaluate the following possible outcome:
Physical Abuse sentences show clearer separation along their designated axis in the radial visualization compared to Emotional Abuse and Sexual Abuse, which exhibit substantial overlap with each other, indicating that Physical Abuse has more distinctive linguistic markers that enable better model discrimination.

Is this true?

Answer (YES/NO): NO